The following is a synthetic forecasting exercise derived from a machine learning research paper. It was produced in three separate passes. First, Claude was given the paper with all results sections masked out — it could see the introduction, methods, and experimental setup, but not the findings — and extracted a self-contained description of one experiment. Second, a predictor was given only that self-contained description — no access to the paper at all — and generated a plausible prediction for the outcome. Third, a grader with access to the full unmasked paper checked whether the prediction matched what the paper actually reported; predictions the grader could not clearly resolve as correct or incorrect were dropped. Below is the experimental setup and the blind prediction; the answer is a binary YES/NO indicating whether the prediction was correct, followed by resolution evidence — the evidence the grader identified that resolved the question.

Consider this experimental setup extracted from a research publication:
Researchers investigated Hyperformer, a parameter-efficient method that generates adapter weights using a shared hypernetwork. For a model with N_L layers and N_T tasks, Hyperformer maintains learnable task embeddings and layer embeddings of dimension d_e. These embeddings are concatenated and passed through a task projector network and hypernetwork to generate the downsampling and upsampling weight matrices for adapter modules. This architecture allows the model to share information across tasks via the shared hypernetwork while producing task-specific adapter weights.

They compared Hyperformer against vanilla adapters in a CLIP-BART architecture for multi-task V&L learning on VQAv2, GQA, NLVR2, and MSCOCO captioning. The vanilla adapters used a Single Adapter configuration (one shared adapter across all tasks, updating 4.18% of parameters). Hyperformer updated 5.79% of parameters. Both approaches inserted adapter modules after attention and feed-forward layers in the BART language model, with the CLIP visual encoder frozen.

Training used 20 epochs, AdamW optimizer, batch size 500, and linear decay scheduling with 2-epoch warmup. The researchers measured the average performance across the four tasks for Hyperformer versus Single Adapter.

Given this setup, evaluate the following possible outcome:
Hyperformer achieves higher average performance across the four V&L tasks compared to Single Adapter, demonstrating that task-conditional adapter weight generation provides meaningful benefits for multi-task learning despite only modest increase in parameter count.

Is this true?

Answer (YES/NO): NO